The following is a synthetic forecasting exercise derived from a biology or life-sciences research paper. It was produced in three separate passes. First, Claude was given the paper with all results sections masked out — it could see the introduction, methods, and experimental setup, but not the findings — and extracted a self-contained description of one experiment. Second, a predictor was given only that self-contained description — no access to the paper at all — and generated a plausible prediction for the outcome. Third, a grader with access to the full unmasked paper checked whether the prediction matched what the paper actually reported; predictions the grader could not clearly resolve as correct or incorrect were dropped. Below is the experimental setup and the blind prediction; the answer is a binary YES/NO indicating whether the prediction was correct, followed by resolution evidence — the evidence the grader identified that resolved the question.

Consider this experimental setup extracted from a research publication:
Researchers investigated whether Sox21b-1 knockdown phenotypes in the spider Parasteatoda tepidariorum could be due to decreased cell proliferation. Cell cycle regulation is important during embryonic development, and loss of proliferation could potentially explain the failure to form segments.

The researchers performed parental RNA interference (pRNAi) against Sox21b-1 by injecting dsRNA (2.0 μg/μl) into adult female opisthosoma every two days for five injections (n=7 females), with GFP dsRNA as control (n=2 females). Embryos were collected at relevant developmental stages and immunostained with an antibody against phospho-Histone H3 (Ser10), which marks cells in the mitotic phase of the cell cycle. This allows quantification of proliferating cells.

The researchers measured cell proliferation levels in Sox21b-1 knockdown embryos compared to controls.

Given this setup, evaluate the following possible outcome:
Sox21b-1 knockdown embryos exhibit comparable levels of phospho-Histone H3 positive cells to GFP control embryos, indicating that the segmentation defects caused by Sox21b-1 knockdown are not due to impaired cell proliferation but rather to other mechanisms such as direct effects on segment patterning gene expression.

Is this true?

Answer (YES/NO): NO